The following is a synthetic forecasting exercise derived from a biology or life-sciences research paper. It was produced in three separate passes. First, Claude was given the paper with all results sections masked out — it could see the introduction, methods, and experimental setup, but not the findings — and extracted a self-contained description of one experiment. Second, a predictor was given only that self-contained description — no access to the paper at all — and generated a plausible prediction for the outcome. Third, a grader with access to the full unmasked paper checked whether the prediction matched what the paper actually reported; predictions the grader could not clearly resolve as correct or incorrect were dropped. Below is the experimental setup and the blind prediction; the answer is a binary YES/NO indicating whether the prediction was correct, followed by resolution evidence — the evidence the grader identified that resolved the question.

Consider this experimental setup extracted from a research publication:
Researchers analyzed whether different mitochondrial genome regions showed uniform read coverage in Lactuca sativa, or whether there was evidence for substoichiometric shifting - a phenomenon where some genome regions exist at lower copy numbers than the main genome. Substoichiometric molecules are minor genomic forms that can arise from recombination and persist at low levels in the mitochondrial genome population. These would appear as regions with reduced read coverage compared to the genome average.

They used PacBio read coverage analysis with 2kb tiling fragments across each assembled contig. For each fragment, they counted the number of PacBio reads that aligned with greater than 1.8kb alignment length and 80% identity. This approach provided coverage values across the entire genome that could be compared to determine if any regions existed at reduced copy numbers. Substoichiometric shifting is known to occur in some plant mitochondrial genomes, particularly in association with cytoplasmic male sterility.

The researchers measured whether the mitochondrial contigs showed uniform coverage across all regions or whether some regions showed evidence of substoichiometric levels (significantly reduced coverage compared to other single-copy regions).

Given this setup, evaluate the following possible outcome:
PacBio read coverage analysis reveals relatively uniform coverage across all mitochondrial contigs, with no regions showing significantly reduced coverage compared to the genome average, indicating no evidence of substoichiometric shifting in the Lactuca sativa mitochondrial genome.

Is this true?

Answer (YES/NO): YES